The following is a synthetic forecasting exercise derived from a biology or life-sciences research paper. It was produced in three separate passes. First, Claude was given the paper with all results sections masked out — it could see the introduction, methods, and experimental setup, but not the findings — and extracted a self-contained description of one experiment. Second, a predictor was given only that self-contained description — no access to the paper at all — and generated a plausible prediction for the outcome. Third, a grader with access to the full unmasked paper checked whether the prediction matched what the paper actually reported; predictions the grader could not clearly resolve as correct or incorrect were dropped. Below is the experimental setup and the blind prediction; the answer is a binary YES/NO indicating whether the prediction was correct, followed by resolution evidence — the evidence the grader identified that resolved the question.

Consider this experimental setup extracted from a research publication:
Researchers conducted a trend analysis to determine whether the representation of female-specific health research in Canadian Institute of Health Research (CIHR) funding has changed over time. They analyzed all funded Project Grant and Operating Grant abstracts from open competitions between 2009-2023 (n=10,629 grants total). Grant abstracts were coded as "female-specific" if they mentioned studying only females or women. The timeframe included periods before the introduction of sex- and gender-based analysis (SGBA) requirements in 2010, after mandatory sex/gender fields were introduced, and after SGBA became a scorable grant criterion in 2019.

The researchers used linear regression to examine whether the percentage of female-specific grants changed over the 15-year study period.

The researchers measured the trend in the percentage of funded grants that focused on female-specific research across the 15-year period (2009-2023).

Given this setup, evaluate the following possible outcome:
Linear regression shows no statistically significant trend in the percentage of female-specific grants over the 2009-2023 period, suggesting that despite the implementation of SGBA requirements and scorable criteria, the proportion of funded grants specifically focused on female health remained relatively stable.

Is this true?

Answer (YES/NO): YES